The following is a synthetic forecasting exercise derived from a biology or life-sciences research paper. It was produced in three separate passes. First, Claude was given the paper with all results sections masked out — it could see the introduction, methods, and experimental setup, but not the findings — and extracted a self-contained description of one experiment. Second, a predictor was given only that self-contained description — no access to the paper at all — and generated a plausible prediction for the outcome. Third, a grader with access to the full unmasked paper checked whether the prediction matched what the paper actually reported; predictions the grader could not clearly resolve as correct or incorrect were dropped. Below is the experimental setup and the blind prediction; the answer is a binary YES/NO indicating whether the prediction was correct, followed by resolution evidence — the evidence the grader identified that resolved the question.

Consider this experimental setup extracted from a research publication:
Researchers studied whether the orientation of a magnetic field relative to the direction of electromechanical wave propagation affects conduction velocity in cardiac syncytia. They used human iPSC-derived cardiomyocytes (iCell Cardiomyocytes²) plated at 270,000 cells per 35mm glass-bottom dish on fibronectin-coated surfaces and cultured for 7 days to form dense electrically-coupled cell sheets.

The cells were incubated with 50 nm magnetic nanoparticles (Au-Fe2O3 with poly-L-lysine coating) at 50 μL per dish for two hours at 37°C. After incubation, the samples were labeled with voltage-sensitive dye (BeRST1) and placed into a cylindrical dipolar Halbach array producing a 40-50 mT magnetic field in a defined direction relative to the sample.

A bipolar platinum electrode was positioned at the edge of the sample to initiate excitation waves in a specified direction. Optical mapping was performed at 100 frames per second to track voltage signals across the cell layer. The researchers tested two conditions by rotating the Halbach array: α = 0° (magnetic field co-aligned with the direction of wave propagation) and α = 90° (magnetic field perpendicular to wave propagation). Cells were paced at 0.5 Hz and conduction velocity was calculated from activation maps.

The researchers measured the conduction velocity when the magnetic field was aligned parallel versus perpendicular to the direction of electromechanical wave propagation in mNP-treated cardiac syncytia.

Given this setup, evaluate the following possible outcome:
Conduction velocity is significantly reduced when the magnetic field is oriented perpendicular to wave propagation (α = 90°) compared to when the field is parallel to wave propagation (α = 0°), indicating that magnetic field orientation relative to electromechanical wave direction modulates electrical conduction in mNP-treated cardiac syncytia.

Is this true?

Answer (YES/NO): YES